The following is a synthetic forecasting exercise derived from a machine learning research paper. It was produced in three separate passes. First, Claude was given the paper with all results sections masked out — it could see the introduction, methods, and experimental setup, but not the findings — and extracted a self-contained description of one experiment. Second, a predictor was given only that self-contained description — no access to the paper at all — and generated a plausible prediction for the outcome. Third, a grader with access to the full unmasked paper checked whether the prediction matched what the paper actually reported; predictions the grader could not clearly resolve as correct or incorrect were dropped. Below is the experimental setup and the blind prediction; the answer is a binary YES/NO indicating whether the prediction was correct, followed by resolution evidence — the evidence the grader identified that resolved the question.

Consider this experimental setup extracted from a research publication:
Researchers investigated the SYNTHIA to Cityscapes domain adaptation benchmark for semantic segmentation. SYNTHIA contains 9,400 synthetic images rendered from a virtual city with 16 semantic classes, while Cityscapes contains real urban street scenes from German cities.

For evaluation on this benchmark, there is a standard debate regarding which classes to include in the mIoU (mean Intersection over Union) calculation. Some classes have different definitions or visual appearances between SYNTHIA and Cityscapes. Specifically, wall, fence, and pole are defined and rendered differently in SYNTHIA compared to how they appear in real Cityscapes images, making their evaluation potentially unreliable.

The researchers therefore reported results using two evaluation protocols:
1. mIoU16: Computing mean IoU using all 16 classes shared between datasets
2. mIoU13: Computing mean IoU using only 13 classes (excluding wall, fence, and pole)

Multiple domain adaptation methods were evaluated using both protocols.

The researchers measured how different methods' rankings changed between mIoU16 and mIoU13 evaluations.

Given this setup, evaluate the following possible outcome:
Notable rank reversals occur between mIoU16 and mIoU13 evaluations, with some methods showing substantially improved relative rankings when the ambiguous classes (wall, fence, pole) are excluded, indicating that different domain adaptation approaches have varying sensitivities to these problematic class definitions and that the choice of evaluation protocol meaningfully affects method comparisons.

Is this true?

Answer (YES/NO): YES